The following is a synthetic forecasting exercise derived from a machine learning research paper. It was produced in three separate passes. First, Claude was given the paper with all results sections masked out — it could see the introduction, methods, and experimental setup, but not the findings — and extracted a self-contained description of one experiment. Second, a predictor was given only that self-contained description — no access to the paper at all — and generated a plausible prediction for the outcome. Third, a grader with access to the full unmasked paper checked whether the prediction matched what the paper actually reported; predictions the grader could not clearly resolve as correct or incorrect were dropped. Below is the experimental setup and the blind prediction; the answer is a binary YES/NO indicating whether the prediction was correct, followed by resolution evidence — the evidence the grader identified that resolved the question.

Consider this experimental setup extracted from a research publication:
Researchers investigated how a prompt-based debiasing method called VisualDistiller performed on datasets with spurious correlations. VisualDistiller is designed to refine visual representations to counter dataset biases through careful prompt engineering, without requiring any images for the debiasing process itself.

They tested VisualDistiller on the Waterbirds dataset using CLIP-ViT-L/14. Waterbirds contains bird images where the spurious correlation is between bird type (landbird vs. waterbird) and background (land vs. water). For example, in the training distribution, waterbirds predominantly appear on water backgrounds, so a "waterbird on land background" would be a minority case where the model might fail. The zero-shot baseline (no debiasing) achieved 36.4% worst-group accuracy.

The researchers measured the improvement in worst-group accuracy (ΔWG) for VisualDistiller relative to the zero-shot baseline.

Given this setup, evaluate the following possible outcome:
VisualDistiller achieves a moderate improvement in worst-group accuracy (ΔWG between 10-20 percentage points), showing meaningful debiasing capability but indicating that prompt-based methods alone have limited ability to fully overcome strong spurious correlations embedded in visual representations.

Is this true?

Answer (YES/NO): NO